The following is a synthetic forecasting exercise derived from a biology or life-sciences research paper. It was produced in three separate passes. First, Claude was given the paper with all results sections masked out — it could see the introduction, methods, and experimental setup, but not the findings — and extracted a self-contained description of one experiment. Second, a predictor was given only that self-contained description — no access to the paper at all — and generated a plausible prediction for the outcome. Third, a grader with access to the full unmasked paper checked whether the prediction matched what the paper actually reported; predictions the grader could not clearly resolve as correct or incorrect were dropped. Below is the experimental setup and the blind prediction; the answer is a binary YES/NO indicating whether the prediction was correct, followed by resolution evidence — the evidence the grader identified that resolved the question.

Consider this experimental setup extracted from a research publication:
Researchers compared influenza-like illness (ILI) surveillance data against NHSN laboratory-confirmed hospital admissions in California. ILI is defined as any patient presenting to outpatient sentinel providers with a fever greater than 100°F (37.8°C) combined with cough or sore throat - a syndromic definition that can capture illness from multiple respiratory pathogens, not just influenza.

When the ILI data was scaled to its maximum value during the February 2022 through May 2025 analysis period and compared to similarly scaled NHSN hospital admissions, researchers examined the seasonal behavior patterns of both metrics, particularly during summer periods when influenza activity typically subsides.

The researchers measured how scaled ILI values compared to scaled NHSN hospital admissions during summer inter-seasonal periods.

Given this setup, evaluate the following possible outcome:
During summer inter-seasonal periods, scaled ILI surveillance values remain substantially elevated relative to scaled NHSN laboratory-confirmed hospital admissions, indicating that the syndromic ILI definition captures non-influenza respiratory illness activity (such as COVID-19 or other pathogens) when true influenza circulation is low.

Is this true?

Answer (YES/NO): YES